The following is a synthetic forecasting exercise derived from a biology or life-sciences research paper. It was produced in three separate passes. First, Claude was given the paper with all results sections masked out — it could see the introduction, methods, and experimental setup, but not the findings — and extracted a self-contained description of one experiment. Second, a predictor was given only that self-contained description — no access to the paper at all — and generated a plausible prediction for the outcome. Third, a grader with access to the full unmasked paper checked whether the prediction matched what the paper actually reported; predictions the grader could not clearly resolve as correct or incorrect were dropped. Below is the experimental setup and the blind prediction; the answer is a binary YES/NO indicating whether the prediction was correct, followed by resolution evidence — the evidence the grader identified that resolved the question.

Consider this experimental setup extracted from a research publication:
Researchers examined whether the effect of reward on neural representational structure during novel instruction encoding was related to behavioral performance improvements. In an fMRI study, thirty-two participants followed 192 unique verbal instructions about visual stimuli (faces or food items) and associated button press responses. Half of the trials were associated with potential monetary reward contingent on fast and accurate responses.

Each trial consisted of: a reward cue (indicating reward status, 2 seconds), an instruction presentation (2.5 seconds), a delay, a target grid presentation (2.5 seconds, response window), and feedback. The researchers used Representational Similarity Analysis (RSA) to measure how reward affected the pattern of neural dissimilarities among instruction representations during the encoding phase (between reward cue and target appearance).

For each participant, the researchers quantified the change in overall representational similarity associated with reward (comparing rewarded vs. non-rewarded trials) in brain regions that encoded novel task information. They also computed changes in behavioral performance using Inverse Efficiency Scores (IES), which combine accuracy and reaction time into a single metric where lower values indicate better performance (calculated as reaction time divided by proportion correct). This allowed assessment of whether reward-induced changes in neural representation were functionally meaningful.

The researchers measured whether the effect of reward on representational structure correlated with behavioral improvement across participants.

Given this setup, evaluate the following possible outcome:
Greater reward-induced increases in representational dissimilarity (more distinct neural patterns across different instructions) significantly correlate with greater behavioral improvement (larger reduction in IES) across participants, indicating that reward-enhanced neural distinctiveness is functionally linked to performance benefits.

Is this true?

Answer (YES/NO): NO